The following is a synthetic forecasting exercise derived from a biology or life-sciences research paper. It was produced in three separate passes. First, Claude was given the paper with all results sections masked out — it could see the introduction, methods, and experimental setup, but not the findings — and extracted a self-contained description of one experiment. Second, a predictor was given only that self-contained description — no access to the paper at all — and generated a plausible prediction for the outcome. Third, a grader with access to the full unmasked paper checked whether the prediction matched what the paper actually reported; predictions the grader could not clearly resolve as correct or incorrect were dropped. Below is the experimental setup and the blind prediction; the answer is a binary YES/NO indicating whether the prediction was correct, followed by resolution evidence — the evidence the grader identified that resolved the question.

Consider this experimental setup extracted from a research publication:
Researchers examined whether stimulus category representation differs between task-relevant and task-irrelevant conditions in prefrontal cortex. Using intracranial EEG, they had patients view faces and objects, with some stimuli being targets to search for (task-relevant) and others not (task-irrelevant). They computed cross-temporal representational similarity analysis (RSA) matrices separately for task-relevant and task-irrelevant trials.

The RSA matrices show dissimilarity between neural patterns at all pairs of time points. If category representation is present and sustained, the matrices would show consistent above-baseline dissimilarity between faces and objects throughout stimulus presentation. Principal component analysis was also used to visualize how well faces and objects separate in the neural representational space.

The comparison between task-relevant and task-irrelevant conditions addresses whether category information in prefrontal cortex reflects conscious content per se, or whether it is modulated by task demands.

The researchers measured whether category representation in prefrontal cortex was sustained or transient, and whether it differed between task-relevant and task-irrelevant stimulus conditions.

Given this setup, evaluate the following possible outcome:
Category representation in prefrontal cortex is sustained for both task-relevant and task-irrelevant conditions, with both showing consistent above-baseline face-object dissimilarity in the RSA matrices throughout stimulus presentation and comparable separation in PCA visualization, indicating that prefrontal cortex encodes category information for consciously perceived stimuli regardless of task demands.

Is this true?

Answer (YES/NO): NO